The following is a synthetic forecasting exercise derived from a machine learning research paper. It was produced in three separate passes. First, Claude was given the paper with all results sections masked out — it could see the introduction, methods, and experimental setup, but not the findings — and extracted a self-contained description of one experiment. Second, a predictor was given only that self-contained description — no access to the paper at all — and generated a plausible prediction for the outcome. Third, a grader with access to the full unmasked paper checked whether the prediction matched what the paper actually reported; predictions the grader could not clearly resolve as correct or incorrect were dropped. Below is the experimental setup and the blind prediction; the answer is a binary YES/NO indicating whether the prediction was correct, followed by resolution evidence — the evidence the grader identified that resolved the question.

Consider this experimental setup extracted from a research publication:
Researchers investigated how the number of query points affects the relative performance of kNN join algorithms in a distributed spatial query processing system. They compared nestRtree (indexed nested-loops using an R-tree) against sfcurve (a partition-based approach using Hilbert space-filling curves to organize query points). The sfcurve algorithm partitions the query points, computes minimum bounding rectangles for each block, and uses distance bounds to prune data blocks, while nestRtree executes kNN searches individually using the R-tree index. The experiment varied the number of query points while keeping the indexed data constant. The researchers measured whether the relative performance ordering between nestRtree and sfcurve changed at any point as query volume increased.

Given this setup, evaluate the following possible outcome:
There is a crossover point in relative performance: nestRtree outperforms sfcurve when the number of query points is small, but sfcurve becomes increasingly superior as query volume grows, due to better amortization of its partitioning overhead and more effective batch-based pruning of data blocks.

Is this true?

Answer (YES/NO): YES